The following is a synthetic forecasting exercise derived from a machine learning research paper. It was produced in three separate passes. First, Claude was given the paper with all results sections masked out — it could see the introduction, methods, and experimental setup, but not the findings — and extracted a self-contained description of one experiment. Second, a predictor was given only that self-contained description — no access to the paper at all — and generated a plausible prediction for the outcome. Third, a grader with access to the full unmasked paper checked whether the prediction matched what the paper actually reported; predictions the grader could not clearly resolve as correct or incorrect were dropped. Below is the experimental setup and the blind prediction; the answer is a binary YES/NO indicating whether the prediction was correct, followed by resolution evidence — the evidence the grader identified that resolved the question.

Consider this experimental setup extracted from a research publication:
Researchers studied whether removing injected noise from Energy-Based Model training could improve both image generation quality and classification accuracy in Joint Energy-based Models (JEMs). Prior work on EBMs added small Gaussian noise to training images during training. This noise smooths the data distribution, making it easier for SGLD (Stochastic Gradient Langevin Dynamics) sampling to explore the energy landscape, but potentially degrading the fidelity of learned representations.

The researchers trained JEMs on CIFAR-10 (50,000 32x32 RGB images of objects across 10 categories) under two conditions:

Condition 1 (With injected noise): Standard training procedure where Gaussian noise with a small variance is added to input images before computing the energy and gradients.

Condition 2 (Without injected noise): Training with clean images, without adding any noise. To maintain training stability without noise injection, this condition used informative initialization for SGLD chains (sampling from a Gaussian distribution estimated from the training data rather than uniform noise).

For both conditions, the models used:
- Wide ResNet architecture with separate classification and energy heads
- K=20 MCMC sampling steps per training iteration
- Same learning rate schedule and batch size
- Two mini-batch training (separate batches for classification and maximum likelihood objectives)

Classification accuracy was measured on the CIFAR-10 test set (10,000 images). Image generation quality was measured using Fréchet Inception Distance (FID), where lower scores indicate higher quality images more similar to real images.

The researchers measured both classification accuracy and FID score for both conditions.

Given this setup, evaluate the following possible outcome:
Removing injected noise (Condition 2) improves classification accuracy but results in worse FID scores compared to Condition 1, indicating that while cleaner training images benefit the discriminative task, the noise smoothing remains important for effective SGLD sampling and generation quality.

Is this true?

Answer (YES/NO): NO